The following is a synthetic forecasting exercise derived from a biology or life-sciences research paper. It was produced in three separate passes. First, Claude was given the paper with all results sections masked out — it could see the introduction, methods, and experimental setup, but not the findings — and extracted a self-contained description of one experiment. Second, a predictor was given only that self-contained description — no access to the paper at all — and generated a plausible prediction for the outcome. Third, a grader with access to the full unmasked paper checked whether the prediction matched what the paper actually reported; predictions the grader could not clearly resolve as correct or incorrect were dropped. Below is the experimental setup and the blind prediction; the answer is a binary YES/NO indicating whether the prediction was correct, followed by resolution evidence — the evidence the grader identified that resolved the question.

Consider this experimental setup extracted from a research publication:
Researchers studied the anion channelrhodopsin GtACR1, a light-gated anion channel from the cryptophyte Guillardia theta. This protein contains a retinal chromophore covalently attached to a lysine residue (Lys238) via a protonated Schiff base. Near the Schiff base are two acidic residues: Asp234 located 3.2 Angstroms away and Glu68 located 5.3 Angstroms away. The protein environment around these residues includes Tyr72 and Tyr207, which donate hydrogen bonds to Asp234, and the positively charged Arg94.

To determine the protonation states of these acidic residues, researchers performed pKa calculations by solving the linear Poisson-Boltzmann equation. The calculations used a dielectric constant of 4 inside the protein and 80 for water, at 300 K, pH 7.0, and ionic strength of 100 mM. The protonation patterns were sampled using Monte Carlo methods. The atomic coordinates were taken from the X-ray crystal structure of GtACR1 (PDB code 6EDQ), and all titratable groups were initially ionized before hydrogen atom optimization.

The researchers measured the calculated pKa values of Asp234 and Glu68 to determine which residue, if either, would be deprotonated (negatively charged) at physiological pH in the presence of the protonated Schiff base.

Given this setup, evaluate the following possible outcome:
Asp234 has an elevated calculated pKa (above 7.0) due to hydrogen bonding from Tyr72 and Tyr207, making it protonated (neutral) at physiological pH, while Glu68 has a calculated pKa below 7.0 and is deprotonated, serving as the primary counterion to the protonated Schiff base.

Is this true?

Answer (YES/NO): NO